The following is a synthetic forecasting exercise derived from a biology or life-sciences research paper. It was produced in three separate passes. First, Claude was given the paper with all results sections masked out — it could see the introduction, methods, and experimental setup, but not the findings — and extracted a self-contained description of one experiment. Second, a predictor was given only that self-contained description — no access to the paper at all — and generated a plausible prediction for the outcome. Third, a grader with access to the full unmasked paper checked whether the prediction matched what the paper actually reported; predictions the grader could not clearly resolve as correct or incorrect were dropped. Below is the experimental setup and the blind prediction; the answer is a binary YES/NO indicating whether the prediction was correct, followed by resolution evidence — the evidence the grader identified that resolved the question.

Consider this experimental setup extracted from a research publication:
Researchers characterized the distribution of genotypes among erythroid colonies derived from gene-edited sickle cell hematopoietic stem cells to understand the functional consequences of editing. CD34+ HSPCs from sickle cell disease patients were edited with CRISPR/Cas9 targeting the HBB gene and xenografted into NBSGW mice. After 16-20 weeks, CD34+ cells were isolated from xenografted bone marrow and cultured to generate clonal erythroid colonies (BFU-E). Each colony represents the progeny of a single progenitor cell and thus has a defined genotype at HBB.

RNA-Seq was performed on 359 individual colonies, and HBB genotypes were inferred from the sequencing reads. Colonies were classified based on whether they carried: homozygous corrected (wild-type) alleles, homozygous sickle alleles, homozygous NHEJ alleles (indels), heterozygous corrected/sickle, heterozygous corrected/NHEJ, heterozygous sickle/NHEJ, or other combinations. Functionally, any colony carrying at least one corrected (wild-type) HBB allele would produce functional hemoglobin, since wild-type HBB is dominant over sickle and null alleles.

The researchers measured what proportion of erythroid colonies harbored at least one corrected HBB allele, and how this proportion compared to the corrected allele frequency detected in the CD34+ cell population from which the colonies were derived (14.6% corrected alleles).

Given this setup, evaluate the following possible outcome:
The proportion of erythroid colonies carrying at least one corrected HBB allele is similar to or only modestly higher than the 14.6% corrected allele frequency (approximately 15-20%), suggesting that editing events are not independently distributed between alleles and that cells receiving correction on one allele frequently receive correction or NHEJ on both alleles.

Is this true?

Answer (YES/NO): NO